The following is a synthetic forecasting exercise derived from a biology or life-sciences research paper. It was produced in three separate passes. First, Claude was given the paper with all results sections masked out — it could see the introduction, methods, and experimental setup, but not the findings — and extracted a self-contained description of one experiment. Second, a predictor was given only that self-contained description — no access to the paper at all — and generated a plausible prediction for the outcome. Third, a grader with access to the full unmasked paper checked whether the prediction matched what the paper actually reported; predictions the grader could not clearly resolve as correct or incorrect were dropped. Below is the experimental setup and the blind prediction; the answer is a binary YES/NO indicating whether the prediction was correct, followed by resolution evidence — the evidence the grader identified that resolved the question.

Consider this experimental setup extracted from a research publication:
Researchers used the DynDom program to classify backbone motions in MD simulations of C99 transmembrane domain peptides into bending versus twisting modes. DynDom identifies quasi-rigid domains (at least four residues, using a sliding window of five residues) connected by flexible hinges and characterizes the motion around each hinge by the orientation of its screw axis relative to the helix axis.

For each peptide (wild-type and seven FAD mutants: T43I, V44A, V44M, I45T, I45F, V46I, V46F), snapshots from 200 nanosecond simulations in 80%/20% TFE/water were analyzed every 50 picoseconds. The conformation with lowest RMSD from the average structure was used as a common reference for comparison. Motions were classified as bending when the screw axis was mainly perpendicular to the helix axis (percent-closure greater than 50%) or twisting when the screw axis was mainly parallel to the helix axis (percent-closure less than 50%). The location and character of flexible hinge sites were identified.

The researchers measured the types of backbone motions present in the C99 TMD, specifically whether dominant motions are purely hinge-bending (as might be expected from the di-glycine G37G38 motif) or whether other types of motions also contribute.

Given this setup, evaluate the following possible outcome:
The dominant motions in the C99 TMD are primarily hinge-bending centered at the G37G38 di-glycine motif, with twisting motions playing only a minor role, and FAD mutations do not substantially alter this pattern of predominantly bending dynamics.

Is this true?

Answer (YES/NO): YES